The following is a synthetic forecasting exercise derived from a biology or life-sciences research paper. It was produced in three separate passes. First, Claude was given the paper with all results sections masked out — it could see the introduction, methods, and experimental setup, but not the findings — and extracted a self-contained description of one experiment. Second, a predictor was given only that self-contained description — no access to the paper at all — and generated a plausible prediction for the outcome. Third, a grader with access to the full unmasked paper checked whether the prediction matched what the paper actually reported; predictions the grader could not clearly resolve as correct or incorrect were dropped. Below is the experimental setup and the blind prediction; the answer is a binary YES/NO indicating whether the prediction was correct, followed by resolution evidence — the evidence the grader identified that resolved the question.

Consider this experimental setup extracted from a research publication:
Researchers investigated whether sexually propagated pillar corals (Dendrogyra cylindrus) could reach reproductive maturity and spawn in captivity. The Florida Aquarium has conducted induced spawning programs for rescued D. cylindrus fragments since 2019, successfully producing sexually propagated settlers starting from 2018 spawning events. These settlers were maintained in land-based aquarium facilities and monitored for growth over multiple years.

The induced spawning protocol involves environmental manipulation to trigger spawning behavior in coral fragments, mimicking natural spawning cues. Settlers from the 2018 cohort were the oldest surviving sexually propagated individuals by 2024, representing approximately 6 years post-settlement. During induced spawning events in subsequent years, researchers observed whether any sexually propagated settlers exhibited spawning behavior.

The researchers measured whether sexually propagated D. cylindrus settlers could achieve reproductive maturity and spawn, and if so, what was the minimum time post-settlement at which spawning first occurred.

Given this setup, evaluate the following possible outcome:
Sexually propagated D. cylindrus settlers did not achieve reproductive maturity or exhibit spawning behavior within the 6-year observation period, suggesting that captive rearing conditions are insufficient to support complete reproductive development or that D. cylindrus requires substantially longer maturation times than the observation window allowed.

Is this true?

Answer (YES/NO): NO